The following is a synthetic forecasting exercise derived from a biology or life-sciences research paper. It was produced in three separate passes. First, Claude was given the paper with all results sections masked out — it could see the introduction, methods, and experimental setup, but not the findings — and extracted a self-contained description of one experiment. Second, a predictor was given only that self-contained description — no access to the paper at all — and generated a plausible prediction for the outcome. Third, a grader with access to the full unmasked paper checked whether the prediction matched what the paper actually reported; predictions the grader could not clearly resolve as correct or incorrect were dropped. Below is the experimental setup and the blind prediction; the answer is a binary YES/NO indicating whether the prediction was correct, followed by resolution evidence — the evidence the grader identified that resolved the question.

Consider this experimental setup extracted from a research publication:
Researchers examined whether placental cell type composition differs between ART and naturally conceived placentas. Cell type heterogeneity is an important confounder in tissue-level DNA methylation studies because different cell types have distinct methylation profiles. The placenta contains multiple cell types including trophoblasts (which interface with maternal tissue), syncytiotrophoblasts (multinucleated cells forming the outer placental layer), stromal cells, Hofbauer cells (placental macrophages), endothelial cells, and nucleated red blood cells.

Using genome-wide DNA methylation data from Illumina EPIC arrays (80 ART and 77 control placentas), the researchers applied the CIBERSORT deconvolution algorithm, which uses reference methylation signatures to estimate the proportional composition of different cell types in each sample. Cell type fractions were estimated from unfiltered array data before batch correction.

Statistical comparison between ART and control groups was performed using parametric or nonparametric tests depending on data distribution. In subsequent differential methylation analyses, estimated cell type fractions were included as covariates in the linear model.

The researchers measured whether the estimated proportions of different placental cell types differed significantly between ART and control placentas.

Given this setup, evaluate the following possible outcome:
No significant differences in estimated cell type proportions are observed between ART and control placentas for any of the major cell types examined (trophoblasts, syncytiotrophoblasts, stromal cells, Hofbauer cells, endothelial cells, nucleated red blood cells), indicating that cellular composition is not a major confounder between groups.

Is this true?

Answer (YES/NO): NO